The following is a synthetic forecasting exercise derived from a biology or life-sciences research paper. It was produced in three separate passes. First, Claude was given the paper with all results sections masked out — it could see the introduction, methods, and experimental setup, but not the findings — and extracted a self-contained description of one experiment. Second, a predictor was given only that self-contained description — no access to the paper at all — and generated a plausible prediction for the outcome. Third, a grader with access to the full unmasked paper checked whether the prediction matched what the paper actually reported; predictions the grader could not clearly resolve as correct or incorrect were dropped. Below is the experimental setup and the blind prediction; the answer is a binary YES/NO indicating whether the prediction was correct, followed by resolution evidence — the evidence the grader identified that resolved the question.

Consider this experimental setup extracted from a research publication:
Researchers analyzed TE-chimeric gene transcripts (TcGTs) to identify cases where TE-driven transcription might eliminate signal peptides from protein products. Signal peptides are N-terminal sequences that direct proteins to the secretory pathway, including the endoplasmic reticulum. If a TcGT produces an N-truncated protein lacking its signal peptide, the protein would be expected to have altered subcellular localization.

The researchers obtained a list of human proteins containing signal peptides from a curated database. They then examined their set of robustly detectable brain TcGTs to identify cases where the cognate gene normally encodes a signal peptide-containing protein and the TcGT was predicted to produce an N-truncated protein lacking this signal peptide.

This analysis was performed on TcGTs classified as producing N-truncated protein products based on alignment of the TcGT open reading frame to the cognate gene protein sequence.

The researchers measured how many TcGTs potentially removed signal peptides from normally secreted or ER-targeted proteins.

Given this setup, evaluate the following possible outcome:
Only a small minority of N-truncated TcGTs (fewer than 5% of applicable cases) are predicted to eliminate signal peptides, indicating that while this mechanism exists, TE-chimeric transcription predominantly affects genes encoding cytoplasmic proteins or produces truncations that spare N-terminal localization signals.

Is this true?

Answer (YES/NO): NO